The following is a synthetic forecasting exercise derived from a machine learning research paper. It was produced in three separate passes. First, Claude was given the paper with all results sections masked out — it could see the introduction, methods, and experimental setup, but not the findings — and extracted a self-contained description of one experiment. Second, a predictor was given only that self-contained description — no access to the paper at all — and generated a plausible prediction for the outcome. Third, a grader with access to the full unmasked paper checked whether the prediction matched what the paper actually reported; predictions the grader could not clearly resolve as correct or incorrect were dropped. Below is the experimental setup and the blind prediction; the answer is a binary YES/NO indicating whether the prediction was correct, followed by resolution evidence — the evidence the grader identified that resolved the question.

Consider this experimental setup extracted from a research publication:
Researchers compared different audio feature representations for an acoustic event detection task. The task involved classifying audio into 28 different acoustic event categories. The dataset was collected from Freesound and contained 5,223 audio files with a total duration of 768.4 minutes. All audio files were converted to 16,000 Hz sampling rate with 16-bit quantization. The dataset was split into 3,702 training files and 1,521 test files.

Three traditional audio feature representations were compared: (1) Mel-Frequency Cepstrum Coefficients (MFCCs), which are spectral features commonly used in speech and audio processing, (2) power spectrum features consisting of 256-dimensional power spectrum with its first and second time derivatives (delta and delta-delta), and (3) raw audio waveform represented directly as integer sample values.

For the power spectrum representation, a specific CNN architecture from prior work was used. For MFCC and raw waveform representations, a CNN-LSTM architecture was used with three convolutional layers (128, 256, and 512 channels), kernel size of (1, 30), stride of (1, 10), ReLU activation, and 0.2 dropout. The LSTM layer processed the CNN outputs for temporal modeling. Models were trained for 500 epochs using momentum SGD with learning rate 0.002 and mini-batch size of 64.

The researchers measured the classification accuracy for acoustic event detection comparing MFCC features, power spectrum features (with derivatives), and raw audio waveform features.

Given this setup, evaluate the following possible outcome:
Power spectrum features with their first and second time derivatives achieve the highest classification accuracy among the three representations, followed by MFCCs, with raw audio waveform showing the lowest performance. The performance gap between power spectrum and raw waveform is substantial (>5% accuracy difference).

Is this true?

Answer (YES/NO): YES